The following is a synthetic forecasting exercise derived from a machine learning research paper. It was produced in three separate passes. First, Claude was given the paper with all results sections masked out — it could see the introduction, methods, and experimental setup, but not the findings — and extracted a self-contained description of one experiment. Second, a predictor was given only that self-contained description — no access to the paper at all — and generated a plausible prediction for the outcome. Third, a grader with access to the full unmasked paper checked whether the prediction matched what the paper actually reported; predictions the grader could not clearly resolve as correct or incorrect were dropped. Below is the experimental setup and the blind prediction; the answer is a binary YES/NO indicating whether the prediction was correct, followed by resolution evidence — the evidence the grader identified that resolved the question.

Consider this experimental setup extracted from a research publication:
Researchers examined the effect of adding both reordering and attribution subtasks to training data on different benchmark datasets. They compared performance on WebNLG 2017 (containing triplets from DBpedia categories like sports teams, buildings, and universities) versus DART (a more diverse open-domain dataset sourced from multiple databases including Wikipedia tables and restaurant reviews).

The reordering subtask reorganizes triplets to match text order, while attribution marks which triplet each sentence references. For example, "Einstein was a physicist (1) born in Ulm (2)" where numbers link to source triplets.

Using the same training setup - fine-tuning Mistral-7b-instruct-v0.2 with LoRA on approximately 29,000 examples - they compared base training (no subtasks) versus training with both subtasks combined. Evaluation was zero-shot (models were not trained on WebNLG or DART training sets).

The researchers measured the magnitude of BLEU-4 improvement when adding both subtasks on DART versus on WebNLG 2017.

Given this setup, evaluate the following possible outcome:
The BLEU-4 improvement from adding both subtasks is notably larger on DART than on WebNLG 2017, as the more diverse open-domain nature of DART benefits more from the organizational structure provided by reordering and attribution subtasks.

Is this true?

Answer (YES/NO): NO